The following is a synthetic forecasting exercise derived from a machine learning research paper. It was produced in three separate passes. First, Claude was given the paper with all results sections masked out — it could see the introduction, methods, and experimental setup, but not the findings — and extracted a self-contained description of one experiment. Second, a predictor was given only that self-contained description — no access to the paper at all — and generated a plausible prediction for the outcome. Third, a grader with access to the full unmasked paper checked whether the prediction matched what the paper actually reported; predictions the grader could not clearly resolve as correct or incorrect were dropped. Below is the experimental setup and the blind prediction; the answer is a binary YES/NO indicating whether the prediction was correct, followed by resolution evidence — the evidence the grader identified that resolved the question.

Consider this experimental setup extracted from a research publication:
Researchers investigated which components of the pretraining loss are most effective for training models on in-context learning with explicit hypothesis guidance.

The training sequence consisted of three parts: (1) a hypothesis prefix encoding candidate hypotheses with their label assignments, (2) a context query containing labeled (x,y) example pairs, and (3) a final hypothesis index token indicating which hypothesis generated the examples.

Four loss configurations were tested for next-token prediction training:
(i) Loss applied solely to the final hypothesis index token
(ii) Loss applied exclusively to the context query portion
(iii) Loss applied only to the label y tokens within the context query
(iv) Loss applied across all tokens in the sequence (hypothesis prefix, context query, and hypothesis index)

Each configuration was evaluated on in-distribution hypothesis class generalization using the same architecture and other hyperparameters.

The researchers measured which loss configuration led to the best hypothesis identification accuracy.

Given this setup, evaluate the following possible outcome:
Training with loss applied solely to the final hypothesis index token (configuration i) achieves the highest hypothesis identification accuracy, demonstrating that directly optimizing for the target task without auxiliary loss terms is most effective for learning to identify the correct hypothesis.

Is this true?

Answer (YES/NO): NO